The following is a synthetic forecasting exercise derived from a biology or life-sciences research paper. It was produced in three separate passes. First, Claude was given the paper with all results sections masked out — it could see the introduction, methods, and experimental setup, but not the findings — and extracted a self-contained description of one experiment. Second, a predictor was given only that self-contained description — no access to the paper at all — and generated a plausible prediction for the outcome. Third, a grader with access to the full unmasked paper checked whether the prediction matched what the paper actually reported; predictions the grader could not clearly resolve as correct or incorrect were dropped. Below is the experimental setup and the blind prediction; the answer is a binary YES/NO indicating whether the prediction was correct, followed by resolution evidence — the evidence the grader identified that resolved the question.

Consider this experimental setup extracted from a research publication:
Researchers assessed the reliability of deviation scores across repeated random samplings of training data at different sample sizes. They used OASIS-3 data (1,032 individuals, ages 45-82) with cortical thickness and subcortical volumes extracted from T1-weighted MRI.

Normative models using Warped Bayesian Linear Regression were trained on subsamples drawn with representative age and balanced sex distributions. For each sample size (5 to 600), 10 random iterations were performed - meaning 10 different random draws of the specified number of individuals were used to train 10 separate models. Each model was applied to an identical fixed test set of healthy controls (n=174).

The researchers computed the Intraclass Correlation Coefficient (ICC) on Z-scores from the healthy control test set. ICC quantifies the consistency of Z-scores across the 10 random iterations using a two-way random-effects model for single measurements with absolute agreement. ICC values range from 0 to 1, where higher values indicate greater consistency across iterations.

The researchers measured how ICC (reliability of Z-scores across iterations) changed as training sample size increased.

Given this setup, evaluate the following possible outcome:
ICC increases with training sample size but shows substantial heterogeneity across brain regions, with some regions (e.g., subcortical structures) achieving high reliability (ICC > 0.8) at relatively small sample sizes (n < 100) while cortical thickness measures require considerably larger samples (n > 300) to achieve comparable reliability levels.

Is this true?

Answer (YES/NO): NO